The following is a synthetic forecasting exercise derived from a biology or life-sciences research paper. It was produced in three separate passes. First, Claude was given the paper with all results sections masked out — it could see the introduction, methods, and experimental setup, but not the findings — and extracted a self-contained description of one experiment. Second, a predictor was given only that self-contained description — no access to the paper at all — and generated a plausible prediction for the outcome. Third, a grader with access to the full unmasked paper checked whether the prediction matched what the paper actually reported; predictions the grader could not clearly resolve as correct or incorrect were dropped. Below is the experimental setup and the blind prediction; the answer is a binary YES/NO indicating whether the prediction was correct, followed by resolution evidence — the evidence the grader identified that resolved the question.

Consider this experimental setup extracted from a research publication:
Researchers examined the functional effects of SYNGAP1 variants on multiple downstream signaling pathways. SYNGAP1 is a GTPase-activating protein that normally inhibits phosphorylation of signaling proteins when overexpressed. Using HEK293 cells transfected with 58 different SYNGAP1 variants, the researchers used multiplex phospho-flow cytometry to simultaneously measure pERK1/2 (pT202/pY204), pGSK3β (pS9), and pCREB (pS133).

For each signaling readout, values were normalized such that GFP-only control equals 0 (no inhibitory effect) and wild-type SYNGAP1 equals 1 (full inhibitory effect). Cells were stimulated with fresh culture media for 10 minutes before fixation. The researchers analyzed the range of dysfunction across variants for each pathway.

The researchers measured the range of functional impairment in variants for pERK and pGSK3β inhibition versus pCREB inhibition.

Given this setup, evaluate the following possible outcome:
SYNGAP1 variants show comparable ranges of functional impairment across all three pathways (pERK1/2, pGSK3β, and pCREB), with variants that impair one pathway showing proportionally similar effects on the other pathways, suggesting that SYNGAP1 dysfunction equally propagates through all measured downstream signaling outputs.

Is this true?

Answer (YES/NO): NO